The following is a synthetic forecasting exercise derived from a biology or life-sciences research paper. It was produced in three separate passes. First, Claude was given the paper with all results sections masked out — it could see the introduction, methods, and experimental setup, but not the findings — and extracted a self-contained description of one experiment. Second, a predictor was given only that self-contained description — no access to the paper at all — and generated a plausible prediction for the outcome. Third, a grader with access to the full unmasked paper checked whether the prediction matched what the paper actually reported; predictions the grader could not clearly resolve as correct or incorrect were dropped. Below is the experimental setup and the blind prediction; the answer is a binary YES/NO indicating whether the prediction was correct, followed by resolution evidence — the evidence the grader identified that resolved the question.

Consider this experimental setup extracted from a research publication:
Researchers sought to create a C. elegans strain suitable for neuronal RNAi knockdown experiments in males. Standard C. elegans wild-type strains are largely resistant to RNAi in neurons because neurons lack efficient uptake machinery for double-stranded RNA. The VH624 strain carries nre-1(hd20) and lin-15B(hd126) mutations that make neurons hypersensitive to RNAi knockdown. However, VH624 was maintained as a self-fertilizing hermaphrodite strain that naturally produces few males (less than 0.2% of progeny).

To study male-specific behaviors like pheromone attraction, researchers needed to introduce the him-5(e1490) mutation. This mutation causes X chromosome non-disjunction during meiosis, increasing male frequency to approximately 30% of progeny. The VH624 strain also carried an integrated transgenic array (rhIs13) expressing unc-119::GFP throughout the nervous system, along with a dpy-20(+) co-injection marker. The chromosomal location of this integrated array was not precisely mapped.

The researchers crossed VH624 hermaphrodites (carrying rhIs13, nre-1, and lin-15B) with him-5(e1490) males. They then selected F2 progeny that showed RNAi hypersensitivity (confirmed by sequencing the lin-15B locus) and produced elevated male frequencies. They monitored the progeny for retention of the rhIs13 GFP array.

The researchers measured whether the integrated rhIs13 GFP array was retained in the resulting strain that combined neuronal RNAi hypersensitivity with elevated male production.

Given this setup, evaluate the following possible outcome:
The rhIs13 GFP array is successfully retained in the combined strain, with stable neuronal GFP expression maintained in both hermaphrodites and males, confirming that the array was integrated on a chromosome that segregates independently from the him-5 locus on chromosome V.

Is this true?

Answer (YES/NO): NO